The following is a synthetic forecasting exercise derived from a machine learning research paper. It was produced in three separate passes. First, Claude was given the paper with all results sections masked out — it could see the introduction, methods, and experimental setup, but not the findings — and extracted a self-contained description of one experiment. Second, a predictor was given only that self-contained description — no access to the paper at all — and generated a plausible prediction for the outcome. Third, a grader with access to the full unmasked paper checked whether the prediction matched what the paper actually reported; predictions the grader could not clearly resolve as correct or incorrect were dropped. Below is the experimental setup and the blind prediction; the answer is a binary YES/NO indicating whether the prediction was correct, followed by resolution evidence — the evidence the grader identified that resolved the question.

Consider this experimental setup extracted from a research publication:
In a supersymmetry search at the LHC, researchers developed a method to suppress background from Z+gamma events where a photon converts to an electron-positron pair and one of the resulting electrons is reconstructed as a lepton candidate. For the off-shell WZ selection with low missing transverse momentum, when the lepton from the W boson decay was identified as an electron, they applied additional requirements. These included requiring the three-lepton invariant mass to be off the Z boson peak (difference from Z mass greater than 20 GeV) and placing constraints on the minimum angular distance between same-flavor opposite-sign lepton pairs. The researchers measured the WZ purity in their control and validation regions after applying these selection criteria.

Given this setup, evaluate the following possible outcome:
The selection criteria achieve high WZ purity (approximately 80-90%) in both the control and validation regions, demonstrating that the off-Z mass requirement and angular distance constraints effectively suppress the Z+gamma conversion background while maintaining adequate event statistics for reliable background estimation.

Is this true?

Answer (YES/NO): NO